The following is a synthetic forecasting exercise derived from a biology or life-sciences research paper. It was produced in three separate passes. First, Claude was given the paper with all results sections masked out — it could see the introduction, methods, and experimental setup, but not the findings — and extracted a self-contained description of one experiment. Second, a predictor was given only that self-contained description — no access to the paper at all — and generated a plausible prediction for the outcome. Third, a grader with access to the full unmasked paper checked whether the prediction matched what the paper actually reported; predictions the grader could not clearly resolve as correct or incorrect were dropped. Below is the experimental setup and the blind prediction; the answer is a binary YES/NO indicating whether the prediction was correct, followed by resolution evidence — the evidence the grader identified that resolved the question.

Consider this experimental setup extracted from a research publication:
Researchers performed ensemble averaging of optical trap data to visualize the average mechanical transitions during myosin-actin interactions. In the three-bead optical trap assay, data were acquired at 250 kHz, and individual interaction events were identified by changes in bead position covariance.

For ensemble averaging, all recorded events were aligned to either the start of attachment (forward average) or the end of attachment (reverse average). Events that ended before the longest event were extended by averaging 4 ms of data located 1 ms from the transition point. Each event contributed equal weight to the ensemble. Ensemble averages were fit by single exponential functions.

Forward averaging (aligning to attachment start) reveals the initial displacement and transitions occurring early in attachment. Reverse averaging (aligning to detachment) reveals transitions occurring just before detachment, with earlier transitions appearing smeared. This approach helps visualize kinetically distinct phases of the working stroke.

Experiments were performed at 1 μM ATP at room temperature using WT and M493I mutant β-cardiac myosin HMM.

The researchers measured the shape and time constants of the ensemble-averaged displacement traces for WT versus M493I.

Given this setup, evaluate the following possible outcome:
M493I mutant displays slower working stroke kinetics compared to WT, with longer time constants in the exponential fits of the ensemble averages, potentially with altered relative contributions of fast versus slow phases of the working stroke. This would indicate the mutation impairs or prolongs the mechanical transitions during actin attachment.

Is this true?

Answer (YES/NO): NO